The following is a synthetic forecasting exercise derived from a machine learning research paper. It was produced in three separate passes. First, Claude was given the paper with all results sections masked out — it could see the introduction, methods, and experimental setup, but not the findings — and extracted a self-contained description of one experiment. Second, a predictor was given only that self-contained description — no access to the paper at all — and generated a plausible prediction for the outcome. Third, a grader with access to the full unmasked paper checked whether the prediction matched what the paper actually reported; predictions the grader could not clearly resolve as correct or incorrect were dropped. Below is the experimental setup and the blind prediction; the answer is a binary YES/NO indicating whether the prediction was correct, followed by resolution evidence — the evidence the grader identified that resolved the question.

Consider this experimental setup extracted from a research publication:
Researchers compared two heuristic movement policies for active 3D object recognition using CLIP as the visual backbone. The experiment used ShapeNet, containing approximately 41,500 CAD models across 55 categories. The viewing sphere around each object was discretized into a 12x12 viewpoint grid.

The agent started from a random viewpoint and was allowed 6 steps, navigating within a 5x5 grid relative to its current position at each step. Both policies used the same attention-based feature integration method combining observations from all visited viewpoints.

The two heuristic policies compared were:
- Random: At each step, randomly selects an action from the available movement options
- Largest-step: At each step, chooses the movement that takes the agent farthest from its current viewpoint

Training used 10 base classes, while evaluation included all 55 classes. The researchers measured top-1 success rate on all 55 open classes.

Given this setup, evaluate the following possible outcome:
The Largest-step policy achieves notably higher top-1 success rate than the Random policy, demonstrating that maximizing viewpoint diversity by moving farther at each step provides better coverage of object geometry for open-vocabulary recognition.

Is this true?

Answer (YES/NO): NO